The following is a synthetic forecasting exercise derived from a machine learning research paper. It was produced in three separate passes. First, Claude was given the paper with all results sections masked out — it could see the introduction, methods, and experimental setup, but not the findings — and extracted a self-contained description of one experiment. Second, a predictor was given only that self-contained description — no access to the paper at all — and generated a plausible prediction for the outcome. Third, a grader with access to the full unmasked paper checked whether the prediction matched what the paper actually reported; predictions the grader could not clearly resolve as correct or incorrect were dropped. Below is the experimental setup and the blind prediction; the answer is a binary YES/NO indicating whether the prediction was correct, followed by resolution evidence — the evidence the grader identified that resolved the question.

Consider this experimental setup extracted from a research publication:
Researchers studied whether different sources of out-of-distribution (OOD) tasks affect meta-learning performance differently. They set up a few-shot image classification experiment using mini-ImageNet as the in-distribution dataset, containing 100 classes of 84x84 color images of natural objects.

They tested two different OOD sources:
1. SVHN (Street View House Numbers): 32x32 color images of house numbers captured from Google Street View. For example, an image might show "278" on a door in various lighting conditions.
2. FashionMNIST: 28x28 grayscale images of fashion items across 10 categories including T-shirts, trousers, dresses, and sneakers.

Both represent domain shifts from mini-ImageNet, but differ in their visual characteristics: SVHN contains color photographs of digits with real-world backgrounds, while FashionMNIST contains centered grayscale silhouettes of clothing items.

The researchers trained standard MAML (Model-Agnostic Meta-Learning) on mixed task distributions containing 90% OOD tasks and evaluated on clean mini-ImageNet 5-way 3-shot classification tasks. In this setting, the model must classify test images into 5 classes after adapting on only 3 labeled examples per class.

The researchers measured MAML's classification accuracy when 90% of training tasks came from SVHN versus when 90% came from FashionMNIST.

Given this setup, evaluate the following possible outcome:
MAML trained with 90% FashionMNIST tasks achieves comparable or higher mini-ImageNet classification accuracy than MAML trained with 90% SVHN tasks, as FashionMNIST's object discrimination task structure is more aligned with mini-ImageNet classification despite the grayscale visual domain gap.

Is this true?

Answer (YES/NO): NO